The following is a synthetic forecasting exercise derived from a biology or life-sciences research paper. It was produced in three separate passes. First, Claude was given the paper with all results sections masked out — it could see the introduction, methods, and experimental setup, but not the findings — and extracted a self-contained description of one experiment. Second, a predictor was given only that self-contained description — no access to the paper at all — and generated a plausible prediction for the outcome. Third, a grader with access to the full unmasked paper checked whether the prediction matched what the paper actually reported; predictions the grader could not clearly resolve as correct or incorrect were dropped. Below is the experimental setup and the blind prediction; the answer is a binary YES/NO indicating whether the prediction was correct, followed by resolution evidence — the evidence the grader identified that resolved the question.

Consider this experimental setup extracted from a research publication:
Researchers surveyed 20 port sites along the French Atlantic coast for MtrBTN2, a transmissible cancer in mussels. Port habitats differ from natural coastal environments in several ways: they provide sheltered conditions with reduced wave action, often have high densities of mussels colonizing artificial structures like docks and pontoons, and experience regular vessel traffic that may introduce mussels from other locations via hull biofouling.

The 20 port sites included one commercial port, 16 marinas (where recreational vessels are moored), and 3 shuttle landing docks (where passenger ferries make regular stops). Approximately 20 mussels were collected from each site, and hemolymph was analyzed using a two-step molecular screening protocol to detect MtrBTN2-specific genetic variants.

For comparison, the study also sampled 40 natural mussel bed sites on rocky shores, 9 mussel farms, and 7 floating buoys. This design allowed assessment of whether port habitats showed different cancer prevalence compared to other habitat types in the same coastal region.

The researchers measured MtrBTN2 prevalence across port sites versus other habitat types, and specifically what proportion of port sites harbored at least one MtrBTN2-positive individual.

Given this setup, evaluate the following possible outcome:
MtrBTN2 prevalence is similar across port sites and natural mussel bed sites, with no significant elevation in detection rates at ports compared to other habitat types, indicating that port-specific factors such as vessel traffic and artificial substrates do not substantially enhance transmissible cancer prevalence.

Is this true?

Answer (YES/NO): NO